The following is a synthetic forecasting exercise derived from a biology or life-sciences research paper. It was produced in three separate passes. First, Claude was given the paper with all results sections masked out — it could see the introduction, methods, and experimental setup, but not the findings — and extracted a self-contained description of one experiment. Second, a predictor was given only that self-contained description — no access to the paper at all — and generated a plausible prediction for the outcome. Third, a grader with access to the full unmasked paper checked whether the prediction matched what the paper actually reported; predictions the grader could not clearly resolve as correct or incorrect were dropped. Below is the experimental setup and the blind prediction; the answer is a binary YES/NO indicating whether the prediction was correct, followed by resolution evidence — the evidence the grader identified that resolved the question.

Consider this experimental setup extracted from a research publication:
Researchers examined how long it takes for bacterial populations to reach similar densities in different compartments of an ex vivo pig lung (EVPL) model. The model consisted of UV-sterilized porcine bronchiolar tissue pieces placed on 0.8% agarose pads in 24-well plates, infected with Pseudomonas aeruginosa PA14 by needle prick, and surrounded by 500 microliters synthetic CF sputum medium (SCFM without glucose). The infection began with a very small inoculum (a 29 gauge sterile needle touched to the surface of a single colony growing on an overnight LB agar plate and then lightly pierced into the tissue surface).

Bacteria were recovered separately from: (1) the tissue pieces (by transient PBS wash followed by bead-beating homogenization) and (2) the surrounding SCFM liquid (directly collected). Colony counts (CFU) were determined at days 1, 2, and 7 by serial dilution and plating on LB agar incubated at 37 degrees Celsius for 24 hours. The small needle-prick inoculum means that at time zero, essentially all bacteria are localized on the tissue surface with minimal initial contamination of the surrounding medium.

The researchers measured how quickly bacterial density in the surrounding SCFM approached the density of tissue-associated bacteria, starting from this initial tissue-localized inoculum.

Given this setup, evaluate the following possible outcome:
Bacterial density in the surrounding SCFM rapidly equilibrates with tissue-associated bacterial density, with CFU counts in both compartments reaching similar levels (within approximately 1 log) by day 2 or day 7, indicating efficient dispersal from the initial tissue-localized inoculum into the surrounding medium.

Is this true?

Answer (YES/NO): YES